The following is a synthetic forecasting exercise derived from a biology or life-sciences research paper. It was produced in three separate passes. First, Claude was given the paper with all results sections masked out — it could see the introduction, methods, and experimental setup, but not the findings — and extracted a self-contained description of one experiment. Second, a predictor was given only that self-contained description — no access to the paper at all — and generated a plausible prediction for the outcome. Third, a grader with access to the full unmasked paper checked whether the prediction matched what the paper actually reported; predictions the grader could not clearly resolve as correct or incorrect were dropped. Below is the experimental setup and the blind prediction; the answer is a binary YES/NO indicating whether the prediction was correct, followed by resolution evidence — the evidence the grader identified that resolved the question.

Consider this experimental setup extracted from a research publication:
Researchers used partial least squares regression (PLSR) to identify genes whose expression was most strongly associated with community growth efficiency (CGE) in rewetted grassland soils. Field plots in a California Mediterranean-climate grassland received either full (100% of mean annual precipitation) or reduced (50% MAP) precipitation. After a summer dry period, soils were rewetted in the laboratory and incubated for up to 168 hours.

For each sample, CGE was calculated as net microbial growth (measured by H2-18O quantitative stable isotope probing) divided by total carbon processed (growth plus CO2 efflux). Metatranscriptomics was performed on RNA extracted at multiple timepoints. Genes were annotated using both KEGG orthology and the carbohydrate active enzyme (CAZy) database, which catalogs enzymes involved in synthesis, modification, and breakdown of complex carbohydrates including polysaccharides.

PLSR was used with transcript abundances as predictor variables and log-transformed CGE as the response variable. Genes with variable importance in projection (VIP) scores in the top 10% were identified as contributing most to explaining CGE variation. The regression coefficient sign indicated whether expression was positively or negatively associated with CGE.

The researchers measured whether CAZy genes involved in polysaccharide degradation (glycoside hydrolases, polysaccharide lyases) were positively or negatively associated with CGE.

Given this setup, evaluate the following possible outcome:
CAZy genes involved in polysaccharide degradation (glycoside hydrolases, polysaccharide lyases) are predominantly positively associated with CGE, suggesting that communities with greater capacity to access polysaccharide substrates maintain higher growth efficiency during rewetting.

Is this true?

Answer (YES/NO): NO